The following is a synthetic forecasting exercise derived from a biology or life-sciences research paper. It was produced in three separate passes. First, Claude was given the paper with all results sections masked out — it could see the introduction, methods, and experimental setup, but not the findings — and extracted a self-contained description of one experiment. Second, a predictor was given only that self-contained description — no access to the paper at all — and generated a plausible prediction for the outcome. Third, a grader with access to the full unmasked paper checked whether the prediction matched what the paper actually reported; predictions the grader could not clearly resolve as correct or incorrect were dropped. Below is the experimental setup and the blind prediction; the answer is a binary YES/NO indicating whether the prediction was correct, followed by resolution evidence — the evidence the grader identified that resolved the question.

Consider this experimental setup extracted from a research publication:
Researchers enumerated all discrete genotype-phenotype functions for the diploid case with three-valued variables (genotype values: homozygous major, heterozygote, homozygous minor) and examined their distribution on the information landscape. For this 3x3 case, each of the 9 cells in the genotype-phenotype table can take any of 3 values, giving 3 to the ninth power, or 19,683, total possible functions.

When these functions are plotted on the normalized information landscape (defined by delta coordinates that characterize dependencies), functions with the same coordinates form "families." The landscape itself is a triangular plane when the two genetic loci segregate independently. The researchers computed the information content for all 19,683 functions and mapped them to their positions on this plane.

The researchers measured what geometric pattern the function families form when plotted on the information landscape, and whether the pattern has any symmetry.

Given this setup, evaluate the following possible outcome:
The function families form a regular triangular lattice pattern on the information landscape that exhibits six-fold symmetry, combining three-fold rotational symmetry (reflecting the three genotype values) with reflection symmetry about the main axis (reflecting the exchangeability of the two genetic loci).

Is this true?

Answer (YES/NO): NO